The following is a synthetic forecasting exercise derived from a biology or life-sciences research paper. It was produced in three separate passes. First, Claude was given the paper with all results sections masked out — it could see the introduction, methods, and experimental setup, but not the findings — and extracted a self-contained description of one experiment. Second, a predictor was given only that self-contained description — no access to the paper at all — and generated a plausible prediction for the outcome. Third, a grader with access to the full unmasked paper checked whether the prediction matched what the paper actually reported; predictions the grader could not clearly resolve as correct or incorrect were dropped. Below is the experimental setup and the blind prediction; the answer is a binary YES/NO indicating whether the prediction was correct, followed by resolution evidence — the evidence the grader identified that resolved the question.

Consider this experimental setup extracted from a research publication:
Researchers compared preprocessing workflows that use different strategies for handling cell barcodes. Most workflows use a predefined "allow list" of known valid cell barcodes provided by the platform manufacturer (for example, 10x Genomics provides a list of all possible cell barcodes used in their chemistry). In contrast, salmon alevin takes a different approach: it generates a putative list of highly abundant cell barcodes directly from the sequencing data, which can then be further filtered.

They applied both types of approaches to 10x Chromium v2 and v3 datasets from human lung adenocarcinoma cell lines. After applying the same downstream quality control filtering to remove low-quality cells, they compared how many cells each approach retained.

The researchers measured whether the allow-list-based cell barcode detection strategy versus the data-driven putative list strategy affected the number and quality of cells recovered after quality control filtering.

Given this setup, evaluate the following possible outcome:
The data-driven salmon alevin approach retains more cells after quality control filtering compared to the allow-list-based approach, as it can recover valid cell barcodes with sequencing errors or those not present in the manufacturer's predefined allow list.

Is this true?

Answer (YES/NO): NO